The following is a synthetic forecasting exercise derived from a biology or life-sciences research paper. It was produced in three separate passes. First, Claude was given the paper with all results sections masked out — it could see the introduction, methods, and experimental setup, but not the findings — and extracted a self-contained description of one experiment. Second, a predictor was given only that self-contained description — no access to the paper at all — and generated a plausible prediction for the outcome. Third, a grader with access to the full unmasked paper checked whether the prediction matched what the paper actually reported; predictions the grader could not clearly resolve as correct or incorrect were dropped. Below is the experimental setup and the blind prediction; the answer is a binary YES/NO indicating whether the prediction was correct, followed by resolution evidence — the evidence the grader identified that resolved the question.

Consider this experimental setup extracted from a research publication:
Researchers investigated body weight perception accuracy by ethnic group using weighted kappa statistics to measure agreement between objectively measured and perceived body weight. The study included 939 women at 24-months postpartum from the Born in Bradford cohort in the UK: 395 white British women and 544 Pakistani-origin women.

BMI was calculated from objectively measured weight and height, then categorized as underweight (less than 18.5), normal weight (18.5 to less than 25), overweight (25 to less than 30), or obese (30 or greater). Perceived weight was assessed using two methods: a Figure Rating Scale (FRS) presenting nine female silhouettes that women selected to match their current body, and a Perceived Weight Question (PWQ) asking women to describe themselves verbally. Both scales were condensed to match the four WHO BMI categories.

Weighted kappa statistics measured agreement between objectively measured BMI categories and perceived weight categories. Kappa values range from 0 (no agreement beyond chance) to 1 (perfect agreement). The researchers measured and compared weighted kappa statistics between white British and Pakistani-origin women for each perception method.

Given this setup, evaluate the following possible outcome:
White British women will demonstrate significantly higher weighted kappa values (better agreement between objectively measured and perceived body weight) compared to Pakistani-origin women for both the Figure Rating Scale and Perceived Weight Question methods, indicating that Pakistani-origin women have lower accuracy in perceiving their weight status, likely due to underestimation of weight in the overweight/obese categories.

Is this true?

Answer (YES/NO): NO